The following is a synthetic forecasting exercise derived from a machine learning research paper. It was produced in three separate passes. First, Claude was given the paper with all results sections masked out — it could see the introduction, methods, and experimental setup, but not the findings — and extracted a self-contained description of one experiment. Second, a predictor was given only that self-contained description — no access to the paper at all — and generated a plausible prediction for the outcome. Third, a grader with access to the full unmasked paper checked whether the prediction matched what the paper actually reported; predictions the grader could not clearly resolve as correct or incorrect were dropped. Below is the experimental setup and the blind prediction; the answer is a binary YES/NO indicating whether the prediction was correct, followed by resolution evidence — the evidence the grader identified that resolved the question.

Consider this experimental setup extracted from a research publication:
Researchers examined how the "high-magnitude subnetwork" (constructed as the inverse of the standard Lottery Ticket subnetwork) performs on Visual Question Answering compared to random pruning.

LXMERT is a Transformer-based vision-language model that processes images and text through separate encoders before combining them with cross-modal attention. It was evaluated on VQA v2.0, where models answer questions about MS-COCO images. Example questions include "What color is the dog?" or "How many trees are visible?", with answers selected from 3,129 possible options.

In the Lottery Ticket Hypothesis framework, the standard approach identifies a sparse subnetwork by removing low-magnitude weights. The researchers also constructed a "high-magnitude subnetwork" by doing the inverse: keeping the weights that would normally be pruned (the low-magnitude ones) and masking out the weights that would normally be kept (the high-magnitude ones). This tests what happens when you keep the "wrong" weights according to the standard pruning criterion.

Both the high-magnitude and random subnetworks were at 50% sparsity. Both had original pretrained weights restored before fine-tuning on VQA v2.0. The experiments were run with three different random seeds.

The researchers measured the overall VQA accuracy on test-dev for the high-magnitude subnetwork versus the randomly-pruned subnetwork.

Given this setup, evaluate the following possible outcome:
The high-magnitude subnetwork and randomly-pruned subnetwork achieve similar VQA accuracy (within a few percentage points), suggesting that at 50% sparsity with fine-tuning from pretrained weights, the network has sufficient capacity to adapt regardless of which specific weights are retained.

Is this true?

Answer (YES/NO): NO